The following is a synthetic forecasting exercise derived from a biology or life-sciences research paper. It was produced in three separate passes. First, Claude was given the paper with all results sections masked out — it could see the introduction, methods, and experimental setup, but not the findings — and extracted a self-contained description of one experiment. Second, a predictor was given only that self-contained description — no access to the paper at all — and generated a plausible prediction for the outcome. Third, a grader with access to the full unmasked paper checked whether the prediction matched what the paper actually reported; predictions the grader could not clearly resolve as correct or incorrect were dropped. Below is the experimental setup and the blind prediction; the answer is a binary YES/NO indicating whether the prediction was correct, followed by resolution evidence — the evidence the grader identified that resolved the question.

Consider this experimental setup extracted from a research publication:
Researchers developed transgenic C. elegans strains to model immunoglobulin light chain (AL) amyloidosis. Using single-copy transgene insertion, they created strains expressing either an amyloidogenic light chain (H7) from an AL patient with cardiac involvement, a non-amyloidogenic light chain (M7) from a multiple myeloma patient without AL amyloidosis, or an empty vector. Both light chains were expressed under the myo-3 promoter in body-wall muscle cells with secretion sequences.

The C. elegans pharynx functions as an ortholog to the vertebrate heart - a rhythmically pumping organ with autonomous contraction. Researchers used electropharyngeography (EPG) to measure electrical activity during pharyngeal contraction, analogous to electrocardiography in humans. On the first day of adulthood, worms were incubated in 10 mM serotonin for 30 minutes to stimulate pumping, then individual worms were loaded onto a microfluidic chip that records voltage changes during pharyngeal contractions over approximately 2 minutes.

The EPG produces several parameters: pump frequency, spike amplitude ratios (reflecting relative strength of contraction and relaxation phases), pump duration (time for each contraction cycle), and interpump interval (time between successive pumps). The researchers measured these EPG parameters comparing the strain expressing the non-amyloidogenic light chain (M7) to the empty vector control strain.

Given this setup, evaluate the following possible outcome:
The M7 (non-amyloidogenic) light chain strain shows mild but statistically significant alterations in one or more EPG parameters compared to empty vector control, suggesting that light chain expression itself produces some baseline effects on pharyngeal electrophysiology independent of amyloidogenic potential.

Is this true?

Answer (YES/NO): NO